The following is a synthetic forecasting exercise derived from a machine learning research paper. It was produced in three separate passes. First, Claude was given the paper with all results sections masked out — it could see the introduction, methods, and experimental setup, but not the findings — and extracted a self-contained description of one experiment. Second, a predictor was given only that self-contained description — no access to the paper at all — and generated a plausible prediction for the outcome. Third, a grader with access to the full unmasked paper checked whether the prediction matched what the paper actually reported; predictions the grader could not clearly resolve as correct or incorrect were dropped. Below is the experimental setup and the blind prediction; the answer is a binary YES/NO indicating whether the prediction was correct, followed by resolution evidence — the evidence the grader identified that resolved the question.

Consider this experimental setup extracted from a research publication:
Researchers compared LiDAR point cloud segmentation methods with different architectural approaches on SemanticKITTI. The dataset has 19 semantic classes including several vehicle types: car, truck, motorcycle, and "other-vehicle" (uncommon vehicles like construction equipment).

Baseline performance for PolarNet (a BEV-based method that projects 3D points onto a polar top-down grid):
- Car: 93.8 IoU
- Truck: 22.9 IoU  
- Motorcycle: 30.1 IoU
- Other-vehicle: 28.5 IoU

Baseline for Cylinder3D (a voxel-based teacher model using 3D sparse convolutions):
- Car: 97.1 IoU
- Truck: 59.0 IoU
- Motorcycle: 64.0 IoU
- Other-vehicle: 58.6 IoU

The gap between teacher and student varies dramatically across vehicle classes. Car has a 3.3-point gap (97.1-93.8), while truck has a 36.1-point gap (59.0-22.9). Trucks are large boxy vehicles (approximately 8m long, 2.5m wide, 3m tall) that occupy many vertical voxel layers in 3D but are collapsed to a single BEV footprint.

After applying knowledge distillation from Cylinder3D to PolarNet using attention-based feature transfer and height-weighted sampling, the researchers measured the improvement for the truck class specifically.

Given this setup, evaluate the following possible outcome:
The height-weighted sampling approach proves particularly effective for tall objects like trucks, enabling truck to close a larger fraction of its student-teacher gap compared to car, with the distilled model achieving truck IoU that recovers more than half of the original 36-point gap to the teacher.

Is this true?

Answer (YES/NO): YES